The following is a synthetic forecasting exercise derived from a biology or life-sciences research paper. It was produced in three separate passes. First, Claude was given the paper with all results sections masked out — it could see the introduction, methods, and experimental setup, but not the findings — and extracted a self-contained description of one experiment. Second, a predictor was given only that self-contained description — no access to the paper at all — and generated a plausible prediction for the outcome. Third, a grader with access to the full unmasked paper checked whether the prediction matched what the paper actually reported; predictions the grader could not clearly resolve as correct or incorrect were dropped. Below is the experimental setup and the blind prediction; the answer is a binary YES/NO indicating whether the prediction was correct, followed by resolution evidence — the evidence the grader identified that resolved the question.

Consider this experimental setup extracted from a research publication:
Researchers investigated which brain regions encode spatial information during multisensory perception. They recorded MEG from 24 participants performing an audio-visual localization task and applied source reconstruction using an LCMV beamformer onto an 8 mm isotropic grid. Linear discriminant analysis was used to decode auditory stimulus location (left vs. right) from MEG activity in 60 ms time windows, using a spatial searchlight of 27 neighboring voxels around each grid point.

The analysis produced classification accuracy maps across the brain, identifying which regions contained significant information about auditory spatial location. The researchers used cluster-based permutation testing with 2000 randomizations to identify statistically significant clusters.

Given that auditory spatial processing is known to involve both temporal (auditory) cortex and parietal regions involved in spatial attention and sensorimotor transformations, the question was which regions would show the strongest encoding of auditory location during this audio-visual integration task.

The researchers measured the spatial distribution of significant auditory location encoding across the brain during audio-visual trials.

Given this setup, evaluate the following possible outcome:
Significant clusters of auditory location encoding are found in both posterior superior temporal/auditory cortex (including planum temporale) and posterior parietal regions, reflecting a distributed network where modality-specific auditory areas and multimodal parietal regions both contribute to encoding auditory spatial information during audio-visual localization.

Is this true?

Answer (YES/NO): NO